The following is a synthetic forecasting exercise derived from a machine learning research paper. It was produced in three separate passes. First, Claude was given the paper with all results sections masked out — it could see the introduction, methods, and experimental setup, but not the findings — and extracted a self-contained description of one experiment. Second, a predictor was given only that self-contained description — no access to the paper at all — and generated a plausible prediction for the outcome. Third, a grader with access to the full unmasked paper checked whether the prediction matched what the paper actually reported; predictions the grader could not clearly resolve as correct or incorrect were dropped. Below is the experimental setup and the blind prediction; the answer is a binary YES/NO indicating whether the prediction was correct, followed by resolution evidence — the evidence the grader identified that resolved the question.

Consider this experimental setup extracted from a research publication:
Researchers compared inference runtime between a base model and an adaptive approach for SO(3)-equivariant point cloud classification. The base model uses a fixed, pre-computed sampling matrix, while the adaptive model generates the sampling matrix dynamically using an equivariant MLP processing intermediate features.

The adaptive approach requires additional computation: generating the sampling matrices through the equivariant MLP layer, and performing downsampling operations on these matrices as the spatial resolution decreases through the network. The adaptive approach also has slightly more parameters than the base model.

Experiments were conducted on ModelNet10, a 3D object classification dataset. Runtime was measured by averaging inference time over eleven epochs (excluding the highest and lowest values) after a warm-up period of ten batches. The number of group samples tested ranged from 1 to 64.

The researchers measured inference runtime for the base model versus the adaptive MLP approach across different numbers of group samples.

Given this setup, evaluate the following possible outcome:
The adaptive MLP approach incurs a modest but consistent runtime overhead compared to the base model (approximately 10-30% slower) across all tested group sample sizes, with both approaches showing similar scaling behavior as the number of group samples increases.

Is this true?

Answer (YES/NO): NO